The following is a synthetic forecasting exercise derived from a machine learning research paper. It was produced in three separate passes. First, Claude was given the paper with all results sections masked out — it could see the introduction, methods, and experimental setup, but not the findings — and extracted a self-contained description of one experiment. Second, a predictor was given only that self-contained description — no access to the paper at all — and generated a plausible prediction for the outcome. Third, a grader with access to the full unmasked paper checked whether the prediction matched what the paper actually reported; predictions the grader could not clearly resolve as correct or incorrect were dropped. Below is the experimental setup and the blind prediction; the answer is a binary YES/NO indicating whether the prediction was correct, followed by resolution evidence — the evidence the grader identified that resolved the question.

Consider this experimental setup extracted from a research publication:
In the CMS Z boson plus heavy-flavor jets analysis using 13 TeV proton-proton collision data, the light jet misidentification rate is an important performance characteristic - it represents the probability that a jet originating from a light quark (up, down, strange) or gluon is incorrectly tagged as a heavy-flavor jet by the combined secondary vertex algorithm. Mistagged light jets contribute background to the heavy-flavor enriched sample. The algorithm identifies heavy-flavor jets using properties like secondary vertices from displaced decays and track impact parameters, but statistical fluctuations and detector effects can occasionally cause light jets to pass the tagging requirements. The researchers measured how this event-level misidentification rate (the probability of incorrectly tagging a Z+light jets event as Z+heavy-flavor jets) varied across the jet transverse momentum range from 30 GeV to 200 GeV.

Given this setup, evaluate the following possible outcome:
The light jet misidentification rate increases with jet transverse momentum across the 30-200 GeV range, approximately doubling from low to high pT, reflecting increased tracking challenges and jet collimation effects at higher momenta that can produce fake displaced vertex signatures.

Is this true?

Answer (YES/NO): NO